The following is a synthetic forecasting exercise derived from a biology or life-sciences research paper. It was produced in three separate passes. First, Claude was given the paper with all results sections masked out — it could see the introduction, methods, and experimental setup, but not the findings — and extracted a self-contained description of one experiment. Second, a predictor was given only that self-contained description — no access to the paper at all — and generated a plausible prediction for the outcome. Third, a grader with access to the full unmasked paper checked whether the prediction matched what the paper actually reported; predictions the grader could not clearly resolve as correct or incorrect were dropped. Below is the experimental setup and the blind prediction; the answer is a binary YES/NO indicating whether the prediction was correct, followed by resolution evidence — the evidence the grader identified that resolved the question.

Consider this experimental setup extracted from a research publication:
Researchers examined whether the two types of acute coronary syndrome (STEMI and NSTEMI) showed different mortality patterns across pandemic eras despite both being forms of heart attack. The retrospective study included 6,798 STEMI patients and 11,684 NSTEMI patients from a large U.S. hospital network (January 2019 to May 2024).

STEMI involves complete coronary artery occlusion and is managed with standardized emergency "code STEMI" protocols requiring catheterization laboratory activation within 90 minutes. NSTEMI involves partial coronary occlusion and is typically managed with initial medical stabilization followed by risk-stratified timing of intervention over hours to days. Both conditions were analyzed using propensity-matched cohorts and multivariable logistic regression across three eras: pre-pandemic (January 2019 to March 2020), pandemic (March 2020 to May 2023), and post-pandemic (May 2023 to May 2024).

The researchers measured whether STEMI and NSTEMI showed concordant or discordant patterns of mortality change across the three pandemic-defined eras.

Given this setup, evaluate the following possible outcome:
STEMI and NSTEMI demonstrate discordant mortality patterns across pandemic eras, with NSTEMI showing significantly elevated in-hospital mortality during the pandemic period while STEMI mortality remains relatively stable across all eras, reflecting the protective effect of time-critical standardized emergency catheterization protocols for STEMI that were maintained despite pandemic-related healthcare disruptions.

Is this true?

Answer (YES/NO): NO